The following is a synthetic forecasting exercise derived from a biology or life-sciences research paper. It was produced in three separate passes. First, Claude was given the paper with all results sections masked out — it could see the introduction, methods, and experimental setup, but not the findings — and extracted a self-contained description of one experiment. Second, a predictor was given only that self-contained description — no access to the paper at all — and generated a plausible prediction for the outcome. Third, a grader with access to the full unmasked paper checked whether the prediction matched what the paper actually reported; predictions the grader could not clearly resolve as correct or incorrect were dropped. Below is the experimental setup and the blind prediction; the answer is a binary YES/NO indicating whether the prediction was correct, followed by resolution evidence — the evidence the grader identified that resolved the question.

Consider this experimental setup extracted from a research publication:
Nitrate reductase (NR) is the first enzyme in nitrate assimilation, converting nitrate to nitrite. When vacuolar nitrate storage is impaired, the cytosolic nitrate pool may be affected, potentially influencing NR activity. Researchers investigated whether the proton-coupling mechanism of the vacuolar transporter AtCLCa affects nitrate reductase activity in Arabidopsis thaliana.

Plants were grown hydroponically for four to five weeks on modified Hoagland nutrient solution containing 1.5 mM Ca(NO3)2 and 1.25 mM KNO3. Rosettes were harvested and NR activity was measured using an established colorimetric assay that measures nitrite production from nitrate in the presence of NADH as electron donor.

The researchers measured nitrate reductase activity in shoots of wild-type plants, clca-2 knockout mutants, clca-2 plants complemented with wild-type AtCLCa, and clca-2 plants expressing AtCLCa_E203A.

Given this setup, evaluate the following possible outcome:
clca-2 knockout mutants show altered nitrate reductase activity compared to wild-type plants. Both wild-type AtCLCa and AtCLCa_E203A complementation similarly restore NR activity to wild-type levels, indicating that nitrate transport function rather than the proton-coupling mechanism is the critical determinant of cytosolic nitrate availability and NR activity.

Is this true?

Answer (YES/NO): NO